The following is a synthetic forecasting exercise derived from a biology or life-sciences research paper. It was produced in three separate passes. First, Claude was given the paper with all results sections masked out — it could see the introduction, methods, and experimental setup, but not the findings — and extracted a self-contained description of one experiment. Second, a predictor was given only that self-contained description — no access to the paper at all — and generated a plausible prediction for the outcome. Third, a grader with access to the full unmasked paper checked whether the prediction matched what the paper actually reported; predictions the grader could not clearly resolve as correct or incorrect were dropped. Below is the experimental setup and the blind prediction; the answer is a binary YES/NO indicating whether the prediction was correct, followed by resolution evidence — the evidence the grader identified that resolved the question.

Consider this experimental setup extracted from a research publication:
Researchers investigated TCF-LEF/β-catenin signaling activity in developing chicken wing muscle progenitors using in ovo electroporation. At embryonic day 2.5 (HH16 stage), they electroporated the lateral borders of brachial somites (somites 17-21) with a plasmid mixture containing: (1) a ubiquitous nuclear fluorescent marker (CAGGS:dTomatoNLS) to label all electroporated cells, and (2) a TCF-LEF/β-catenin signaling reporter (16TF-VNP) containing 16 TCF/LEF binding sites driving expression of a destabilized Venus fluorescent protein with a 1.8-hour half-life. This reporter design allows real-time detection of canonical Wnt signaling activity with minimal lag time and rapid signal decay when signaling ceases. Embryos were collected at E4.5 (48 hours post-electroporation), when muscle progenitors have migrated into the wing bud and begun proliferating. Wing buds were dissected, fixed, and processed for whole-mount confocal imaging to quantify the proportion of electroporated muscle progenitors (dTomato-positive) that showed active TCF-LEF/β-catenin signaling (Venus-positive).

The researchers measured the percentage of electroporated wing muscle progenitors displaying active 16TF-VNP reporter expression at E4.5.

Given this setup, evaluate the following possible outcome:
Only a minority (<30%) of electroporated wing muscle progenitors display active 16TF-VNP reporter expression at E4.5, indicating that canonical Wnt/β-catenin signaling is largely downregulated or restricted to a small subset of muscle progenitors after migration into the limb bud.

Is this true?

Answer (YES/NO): NO